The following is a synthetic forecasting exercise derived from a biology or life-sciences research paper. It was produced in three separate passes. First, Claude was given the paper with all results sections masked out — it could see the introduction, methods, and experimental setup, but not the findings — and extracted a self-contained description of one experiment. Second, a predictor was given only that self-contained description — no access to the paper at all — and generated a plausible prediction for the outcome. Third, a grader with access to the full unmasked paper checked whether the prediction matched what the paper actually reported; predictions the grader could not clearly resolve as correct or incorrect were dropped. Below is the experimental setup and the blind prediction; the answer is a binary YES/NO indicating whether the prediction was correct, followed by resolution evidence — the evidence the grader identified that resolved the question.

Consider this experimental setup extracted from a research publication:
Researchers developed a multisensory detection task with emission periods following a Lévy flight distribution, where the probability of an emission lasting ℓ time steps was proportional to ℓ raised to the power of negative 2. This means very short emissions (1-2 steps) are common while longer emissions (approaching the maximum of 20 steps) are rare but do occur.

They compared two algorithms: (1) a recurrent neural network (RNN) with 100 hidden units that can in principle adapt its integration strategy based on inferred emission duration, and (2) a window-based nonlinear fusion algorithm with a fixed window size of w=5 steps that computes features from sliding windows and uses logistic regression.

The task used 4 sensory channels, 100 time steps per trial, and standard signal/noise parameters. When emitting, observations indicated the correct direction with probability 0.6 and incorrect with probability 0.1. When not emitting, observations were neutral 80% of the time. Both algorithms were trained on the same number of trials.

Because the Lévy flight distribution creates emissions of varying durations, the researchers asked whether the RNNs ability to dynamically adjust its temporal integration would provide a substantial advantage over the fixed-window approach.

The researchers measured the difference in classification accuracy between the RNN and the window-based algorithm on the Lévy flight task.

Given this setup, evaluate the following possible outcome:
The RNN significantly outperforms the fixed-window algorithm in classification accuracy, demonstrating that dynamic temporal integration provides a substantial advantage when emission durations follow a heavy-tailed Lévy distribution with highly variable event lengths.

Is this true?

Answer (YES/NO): NO